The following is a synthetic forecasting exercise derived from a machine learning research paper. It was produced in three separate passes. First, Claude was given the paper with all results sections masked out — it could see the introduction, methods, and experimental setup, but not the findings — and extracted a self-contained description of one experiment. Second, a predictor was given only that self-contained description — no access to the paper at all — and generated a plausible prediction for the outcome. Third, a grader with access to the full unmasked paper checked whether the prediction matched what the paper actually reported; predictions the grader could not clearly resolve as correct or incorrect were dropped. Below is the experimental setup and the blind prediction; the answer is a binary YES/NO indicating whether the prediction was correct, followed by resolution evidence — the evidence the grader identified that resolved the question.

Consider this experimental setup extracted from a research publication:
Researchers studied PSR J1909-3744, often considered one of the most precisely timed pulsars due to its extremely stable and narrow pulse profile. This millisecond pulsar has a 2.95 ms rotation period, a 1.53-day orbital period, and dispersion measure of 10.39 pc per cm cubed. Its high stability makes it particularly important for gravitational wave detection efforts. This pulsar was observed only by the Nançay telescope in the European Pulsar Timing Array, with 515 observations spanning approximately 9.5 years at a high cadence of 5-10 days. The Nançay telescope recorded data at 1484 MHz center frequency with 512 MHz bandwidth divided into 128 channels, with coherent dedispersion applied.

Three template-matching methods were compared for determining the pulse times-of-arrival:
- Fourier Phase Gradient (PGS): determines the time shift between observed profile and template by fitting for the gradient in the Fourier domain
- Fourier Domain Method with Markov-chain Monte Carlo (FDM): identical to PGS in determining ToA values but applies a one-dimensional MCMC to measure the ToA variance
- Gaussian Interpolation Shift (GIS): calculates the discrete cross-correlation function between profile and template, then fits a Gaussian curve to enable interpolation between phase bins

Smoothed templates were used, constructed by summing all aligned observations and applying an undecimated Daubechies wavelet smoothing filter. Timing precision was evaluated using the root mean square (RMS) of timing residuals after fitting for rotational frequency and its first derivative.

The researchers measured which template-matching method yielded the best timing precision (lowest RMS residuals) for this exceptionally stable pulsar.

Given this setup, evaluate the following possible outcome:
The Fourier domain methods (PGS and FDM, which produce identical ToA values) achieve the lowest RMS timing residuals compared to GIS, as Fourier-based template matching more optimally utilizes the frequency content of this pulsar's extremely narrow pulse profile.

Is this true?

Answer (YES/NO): YES